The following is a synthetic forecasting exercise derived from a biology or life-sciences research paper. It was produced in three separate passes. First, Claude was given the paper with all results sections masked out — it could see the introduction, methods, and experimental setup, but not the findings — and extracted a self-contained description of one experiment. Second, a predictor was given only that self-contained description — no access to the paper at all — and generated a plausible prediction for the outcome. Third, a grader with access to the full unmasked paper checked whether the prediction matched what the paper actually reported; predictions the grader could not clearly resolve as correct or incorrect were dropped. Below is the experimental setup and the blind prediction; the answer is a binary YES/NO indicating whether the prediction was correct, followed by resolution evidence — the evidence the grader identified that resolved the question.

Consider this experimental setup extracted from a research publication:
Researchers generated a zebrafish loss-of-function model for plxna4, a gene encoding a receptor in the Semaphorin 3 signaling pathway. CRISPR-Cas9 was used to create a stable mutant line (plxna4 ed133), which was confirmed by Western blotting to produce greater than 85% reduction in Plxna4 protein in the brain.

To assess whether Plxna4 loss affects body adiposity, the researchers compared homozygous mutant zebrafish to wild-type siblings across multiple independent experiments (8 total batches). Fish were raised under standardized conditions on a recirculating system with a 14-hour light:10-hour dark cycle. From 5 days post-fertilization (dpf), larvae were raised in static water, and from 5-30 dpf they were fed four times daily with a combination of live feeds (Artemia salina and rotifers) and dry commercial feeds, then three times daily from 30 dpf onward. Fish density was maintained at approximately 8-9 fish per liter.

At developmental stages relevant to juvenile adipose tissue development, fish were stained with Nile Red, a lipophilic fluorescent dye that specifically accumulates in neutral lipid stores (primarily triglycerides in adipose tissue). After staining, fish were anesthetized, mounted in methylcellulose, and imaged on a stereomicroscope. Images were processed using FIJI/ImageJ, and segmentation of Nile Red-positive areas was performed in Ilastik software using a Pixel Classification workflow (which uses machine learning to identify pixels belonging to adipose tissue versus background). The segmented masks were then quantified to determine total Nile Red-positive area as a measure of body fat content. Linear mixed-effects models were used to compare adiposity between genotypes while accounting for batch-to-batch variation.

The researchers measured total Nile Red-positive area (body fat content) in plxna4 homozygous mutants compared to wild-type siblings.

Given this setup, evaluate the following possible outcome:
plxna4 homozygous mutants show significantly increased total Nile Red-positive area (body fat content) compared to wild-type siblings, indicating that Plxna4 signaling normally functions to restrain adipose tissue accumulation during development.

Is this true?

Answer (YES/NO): NO